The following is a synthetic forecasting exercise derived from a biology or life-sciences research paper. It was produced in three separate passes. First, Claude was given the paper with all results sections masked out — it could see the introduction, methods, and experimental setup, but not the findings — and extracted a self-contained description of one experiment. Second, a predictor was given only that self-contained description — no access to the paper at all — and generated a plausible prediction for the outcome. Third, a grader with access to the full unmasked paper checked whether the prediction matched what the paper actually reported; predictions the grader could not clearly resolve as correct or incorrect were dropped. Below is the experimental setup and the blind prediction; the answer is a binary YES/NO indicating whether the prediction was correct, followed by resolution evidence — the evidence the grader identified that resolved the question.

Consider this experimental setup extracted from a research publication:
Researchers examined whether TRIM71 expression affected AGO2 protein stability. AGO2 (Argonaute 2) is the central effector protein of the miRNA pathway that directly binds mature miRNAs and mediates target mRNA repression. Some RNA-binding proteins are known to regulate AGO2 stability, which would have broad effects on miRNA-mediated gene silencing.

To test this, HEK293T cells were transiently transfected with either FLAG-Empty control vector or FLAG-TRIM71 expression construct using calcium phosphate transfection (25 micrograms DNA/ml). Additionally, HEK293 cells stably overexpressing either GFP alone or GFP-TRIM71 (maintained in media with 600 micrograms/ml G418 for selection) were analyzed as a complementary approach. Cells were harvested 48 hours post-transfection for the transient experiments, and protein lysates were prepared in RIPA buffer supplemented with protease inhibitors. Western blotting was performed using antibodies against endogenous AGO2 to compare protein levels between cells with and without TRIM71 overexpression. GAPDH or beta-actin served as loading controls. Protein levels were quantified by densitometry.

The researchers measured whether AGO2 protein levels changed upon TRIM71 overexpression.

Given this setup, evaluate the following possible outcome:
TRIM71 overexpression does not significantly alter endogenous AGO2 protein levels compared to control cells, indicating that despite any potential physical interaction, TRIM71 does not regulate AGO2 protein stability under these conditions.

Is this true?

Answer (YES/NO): YES